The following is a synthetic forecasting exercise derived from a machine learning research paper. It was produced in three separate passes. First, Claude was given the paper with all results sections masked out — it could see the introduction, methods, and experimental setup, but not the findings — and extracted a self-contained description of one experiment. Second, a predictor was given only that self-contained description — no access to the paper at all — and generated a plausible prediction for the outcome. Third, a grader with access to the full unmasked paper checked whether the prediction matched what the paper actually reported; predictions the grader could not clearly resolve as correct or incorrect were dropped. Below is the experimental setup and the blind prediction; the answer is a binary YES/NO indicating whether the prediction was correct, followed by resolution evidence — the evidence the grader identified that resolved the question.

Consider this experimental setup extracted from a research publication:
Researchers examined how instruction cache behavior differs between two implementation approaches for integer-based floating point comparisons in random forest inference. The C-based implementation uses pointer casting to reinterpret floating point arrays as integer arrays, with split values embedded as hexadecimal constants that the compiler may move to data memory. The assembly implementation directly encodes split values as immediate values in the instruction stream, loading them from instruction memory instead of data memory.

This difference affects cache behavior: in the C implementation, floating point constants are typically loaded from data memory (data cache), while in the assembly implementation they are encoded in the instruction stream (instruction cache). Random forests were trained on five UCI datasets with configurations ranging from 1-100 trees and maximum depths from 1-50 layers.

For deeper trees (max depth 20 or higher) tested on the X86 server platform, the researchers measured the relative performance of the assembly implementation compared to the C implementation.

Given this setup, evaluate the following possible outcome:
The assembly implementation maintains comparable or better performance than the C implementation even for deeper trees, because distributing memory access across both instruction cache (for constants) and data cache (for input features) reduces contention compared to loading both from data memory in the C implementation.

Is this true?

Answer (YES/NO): YES